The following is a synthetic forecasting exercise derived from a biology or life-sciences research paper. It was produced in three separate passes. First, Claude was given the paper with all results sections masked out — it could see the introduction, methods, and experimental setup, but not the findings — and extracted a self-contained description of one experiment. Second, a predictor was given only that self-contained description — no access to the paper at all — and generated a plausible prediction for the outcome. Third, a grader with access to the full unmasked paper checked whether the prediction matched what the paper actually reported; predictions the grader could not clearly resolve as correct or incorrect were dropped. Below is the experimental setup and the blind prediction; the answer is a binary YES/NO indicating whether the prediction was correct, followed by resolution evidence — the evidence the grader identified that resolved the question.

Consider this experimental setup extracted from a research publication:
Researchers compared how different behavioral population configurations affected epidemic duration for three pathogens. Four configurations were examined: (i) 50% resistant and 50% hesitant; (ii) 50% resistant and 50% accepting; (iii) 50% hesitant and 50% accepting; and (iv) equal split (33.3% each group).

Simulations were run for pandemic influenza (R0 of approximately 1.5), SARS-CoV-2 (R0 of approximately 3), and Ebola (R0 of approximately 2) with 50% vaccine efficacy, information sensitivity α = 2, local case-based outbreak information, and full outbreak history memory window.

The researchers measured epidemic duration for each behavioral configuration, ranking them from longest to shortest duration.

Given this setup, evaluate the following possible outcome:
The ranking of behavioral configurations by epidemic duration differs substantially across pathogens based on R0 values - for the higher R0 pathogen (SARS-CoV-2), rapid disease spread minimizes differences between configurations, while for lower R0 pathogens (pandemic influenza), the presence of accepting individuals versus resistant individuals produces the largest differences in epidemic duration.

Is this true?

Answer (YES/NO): NO